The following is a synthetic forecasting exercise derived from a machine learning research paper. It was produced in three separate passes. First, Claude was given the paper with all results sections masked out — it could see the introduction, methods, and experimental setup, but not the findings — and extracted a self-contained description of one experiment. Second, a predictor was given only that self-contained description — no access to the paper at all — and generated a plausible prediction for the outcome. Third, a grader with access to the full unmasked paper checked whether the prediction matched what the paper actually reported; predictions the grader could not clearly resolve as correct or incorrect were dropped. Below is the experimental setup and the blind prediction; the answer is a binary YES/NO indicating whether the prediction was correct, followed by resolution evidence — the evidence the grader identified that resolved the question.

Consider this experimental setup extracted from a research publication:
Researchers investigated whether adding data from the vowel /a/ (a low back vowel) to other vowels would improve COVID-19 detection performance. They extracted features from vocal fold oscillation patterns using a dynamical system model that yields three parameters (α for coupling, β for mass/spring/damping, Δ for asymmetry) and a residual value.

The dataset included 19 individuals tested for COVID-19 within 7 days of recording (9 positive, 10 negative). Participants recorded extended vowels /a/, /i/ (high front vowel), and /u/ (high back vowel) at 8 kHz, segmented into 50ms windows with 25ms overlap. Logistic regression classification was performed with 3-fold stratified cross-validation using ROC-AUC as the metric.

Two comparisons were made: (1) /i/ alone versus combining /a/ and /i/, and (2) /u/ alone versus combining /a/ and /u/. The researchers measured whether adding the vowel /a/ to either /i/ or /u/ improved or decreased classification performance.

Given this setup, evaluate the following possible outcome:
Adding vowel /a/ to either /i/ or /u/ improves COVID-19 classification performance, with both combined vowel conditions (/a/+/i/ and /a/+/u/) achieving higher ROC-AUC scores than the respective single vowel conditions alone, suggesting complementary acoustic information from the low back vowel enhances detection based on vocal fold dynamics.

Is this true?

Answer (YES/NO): NO